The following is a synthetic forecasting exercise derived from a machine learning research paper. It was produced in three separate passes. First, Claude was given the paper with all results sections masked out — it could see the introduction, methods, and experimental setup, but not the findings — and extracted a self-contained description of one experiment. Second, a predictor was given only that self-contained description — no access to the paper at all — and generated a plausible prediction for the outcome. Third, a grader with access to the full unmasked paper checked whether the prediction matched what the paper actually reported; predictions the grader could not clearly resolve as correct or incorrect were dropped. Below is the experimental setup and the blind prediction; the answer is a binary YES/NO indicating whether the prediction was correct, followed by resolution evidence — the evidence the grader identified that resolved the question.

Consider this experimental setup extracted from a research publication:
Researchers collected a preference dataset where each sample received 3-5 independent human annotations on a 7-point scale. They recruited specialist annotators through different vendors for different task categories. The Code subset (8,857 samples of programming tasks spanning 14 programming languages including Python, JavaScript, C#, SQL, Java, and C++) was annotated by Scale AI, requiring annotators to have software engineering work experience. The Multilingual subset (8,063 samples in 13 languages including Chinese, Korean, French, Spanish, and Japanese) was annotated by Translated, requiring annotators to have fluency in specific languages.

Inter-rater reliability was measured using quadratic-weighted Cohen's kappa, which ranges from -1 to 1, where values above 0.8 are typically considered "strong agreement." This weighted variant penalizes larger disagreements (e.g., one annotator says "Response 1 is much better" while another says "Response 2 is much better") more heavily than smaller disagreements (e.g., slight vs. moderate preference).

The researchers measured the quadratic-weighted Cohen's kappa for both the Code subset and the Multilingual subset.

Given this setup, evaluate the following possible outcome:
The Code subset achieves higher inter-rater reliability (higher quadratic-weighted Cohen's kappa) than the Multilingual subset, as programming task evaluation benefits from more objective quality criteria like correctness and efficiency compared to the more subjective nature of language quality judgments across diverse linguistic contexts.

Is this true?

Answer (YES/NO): YES